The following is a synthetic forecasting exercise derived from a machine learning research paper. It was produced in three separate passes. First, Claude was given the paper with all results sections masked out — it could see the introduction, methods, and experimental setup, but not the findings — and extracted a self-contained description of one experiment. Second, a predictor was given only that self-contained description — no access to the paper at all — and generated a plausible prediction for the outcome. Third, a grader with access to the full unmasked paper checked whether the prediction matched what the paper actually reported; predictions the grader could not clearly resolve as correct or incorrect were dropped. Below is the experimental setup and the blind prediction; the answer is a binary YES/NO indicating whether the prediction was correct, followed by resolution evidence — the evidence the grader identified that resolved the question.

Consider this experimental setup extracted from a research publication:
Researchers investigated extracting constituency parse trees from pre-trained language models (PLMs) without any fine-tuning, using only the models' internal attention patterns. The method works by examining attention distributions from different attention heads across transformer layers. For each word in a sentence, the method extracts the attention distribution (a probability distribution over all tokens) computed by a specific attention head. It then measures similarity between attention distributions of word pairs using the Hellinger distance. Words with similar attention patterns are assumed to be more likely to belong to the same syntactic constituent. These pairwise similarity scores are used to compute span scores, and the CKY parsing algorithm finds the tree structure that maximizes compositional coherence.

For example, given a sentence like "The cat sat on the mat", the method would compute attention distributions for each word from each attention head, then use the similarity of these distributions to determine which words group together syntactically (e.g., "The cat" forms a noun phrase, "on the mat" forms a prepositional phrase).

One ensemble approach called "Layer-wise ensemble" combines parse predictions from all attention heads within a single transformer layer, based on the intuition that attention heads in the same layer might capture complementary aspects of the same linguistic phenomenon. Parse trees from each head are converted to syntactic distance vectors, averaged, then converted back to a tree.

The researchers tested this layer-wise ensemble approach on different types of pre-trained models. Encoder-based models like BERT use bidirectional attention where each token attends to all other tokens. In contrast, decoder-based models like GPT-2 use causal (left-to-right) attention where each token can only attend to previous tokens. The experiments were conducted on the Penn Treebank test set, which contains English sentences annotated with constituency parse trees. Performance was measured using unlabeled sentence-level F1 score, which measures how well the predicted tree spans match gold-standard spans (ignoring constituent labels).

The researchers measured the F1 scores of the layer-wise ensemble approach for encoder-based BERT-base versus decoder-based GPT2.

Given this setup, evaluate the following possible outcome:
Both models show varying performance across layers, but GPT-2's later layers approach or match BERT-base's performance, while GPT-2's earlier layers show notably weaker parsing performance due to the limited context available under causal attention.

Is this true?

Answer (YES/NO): NO